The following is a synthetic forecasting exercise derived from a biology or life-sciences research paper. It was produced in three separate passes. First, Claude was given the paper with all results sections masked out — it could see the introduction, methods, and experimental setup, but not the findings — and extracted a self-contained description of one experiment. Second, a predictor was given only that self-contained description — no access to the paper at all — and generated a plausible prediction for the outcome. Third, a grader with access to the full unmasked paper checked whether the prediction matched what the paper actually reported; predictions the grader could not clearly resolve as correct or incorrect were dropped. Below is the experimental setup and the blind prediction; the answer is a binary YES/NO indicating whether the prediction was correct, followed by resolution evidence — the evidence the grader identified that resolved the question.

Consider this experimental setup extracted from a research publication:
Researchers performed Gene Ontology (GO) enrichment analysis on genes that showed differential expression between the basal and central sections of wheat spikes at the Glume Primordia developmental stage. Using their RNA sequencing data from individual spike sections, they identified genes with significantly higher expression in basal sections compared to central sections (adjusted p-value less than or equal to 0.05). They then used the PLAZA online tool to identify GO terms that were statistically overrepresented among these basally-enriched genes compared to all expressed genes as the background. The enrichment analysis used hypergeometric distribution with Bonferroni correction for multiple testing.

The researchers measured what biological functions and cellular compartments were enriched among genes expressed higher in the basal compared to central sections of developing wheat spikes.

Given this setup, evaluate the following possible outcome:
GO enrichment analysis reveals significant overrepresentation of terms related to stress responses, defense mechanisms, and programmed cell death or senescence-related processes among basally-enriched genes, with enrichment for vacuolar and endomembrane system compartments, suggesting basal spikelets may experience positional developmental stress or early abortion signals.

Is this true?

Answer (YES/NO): NO